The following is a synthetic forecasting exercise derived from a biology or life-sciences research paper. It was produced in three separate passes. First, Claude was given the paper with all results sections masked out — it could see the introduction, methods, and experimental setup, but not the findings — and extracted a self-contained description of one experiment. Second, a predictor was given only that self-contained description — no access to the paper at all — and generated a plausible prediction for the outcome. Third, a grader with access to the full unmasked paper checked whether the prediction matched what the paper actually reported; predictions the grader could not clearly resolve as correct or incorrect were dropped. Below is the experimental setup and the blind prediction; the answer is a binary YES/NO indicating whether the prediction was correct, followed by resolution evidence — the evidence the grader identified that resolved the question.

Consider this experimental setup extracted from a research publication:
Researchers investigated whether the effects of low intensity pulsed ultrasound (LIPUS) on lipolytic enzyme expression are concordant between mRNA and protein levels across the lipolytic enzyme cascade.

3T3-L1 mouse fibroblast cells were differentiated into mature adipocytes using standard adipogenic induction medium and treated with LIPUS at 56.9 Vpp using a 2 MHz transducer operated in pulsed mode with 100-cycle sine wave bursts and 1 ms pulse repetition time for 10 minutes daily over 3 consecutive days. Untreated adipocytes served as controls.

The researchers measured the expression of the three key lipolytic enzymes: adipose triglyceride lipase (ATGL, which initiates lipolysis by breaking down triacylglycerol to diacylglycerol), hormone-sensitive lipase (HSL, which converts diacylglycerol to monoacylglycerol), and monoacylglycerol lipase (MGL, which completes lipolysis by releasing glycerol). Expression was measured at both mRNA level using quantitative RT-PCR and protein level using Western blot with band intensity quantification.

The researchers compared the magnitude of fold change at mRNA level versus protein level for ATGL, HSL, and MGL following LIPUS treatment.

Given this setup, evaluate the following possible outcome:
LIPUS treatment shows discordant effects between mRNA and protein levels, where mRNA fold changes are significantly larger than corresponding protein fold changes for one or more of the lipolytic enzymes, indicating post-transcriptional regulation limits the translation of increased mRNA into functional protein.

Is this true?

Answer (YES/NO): YES